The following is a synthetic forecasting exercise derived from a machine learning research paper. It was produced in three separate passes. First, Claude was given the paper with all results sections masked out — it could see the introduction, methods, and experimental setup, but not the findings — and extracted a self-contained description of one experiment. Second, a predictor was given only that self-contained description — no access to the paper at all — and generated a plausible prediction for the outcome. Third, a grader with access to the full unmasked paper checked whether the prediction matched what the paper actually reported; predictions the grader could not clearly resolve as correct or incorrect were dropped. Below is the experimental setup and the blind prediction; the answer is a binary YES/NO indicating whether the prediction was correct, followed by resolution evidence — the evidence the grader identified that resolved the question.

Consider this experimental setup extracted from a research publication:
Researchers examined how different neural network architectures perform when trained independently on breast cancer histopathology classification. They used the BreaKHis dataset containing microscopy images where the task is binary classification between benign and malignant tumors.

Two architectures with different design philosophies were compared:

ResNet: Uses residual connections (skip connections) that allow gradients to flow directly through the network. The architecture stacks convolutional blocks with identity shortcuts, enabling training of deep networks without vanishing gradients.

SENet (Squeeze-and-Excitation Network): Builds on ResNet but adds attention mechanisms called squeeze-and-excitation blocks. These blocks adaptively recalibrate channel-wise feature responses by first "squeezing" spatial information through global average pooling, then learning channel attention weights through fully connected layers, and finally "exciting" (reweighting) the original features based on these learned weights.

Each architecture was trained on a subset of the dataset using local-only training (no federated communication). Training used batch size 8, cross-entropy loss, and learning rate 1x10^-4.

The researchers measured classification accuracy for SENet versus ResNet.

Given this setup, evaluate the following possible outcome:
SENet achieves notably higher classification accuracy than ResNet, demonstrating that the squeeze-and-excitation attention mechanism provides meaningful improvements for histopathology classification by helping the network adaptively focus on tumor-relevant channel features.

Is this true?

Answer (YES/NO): YES